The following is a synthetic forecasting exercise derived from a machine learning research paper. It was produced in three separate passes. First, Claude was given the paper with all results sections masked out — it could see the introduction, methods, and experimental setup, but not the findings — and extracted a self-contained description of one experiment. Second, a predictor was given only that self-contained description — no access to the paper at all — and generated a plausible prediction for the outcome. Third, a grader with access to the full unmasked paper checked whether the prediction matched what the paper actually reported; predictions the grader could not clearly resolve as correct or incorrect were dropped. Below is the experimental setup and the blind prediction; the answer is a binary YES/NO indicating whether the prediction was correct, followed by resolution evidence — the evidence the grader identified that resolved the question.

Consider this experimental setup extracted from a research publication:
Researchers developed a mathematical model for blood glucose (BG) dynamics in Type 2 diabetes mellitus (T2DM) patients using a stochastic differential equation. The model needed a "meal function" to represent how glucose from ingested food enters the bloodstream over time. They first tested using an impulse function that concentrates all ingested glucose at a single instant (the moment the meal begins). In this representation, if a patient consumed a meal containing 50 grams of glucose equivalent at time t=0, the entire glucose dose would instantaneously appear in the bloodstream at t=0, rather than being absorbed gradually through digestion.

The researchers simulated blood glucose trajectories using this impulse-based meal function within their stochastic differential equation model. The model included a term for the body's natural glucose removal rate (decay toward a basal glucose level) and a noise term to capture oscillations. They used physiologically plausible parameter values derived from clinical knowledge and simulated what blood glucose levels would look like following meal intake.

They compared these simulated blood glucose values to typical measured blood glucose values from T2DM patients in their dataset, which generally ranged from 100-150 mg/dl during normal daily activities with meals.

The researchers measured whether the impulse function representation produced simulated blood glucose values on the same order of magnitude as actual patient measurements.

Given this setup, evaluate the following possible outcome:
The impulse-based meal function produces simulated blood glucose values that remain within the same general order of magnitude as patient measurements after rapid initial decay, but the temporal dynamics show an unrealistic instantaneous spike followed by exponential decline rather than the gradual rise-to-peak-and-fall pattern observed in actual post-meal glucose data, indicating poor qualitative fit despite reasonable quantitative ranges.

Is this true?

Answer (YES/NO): NO